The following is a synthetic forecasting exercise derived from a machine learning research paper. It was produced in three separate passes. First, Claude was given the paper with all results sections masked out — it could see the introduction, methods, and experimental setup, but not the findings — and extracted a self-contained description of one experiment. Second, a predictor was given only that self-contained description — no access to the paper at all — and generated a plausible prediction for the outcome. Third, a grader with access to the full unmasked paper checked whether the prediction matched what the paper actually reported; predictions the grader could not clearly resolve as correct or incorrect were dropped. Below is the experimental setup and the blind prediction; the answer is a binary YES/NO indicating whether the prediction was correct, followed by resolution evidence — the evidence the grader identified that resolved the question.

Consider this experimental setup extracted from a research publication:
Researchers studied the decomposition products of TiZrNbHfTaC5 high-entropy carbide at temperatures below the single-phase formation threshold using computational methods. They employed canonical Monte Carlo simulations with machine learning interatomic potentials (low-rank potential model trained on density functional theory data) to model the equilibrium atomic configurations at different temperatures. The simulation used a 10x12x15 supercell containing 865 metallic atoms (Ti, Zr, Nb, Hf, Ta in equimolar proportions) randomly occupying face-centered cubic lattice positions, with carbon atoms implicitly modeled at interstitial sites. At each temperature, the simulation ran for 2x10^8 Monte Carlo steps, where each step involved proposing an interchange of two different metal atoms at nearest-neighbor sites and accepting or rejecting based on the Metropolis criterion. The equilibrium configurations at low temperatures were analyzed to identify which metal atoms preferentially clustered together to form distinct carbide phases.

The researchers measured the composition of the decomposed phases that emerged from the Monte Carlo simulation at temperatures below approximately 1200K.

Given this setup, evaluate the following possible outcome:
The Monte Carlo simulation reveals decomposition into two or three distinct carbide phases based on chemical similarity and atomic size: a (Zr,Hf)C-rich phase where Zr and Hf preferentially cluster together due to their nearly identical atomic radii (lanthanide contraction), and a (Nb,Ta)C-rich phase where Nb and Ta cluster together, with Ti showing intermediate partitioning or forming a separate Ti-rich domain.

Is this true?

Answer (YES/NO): NO